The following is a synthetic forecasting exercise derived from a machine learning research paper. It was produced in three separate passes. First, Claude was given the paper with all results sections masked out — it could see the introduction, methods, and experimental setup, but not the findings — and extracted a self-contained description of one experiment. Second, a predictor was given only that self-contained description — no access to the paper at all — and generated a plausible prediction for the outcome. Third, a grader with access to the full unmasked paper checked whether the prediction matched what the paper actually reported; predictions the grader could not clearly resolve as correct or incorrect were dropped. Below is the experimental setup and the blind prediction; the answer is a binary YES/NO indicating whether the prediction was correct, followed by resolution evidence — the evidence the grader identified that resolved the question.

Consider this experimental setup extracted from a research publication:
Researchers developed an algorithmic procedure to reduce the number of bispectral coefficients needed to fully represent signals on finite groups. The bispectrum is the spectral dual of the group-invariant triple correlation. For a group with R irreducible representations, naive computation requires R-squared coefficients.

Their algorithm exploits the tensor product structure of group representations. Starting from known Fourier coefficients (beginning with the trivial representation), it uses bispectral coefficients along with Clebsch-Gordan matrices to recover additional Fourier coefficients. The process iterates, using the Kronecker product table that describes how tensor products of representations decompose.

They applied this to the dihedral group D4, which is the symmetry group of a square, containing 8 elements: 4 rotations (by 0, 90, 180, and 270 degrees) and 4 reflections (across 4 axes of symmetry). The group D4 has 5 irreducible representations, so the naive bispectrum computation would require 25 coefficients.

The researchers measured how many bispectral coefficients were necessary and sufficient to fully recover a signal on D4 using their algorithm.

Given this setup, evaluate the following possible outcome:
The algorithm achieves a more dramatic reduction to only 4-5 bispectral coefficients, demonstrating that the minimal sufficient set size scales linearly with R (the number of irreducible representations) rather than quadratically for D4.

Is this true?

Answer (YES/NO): NO